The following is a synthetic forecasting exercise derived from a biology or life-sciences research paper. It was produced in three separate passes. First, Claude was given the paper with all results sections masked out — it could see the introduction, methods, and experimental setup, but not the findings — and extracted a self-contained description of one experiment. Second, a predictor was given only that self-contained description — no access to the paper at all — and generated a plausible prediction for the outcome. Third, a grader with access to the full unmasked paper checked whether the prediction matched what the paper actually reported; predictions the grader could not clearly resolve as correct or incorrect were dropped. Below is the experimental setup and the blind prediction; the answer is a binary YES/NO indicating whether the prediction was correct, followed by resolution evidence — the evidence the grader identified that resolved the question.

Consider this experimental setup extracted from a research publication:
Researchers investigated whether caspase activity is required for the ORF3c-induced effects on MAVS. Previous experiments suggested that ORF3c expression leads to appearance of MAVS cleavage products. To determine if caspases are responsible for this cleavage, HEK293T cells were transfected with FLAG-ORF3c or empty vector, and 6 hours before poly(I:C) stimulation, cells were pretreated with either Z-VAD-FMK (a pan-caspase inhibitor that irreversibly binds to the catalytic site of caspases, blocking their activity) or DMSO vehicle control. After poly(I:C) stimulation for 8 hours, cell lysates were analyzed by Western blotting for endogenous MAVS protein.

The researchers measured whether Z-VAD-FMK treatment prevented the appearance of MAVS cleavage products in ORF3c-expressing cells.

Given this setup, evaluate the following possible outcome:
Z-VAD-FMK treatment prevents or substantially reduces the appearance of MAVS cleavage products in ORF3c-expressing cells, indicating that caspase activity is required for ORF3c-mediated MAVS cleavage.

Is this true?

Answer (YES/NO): YES